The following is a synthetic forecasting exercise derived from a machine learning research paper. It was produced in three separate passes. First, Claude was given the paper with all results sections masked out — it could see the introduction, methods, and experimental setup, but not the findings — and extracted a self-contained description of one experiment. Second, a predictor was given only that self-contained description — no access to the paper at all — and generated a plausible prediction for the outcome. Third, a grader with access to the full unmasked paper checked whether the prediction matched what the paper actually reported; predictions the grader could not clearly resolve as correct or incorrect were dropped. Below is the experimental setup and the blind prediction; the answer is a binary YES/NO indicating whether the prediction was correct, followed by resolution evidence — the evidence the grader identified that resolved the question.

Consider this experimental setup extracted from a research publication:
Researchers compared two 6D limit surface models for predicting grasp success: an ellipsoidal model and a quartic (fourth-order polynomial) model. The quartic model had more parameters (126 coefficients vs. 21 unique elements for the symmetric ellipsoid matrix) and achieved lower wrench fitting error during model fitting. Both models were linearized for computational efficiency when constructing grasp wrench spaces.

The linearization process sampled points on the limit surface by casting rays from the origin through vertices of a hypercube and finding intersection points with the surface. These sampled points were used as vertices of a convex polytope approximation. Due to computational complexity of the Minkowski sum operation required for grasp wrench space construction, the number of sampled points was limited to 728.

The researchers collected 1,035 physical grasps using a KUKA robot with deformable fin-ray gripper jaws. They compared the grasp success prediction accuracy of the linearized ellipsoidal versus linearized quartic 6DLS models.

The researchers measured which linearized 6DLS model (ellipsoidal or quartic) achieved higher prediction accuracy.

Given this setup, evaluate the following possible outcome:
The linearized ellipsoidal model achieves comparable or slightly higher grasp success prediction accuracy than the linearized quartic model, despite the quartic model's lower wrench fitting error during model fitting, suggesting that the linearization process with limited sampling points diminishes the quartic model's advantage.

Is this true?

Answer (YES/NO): YES